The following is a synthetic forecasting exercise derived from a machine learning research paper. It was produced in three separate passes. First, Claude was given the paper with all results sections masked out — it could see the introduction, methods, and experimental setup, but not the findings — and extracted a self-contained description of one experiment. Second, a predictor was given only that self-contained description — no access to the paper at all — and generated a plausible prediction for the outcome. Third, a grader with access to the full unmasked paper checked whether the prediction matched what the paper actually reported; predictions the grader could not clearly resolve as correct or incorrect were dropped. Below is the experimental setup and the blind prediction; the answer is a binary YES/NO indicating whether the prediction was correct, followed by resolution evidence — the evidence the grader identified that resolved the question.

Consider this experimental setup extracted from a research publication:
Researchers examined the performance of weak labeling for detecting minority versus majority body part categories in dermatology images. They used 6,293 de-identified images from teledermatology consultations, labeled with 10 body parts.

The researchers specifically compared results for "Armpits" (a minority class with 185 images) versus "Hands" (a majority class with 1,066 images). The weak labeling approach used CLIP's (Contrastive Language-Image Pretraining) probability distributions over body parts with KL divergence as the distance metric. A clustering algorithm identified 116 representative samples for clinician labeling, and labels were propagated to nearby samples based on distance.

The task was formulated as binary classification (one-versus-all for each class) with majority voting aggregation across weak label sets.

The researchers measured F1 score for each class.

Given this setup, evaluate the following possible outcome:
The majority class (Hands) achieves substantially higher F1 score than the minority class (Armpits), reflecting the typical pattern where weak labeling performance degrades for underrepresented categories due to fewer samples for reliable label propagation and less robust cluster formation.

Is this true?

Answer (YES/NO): YES